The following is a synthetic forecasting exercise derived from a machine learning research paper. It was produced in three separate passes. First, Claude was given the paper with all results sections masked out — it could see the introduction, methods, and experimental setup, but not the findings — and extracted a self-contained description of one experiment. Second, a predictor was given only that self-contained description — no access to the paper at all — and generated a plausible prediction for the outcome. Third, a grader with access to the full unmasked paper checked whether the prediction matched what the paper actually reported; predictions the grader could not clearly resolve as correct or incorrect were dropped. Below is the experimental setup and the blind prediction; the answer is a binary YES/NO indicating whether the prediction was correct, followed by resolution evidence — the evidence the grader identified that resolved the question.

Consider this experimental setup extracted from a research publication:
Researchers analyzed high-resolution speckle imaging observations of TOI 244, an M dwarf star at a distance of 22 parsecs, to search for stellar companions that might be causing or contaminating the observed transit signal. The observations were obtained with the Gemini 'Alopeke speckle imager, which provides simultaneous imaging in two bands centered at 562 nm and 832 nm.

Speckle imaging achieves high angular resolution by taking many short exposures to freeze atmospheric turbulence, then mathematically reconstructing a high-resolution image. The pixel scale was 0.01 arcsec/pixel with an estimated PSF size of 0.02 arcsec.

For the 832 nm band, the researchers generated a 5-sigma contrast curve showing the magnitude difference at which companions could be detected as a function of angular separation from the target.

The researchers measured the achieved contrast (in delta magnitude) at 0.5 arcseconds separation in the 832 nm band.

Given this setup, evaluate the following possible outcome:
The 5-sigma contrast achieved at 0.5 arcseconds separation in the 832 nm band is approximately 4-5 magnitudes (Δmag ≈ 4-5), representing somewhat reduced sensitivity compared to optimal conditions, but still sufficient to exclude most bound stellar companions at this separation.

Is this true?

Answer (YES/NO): NO